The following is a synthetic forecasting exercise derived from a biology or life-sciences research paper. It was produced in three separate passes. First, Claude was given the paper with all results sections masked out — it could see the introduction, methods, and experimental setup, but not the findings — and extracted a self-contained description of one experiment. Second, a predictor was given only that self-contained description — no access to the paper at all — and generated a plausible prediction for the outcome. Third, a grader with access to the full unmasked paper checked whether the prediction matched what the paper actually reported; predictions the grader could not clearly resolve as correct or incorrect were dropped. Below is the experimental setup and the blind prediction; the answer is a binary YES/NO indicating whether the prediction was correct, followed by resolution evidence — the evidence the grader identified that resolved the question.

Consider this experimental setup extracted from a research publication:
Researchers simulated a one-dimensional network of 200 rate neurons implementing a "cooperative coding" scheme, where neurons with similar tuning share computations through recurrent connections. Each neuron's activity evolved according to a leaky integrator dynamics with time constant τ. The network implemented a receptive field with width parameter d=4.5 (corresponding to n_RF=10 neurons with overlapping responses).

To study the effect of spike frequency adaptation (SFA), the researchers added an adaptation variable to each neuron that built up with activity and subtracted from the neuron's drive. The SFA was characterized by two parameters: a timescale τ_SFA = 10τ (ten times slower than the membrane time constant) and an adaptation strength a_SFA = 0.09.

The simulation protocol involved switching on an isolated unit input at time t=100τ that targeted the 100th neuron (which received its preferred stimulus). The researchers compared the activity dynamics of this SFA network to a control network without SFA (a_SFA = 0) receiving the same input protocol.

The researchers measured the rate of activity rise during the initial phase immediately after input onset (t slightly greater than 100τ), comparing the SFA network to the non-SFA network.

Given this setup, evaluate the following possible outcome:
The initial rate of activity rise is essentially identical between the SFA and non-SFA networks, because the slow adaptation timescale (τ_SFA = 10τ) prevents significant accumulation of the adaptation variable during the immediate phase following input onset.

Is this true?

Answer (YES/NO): NO